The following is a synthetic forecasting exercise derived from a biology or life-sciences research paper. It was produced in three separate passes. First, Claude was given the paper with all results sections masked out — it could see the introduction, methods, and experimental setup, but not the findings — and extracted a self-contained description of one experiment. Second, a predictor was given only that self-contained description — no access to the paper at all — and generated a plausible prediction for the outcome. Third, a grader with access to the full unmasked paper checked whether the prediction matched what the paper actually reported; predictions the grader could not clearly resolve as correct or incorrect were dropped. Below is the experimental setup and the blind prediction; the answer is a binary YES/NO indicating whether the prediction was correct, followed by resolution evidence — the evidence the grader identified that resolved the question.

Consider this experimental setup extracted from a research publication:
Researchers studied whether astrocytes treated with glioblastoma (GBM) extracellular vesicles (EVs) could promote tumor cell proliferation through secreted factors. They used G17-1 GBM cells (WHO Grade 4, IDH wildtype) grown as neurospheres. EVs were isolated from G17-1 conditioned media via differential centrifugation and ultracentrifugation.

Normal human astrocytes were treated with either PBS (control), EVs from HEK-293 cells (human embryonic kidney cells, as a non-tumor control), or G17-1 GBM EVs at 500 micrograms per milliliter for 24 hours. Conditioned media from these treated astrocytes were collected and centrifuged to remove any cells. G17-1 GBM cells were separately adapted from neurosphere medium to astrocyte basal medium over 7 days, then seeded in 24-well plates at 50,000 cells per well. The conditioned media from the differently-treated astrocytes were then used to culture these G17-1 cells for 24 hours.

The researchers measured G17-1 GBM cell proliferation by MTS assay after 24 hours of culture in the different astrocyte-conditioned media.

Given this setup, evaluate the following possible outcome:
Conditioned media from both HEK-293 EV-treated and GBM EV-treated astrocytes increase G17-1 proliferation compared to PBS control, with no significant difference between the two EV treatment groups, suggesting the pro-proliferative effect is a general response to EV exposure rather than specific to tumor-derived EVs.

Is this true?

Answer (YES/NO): NO